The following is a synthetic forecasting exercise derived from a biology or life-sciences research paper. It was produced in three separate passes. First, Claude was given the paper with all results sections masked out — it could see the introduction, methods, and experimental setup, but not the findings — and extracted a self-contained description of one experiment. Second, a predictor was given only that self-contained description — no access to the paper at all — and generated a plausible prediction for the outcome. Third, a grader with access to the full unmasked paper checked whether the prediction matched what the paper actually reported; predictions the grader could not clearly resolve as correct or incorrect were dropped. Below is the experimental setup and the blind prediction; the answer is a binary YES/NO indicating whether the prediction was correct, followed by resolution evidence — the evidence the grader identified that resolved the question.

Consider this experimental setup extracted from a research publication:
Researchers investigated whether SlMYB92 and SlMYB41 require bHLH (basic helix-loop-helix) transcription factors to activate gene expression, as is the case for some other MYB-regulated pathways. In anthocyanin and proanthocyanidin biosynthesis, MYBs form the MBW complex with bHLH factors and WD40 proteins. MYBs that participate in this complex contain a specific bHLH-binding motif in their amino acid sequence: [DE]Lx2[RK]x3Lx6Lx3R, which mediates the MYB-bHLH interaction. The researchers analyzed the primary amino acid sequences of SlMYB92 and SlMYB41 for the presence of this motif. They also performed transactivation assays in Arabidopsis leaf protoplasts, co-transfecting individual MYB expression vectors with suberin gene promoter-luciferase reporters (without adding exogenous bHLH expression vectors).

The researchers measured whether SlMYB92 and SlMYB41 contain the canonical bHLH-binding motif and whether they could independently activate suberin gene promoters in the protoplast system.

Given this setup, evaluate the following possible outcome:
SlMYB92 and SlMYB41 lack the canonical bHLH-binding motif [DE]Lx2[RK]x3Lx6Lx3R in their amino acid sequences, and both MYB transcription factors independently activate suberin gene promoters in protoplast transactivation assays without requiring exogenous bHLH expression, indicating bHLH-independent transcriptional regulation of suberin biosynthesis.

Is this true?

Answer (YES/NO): YES